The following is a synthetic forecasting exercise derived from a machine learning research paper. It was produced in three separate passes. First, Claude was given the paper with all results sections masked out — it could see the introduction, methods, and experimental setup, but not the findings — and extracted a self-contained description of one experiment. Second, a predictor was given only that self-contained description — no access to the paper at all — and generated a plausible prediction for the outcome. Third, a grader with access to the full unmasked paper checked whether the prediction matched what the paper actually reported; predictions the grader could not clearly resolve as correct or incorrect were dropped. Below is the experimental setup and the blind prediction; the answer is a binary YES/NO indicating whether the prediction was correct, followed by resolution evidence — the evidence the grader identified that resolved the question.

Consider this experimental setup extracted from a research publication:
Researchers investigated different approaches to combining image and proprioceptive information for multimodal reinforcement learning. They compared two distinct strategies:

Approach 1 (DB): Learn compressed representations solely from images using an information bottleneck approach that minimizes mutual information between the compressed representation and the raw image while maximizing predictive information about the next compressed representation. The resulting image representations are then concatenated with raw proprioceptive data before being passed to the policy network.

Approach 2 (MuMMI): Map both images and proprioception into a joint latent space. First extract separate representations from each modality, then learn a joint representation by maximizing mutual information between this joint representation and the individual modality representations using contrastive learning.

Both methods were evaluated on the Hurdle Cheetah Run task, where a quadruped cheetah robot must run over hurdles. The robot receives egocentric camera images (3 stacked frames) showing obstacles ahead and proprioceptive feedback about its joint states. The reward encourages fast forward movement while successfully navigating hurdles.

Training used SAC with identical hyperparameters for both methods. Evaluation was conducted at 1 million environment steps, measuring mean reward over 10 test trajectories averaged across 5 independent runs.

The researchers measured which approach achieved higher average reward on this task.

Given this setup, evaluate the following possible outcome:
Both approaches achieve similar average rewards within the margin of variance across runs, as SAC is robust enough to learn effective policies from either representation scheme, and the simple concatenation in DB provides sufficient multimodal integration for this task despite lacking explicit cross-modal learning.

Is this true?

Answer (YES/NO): NO